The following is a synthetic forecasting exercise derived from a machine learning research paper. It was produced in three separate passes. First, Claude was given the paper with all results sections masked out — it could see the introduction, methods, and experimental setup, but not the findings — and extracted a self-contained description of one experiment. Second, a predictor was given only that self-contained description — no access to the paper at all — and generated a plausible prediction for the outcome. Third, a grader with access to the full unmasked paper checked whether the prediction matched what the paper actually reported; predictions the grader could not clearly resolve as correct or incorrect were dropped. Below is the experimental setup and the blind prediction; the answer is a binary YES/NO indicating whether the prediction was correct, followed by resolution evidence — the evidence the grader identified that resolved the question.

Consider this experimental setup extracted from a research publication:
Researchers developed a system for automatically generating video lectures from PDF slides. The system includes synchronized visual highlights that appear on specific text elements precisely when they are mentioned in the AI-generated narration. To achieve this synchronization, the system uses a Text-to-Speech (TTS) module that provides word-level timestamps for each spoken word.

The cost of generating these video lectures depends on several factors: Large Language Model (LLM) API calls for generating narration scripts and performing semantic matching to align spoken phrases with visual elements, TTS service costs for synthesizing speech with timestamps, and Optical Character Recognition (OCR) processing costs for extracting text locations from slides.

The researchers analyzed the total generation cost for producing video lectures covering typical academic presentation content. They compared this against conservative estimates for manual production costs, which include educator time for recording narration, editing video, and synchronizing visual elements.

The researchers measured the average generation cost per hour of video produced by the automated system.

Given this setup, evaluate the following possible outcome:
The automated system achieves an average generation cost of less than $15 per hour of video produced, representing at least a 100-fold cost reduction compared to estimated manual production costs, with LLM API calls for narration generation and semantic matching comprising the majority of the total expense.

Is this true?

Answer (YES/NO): YES